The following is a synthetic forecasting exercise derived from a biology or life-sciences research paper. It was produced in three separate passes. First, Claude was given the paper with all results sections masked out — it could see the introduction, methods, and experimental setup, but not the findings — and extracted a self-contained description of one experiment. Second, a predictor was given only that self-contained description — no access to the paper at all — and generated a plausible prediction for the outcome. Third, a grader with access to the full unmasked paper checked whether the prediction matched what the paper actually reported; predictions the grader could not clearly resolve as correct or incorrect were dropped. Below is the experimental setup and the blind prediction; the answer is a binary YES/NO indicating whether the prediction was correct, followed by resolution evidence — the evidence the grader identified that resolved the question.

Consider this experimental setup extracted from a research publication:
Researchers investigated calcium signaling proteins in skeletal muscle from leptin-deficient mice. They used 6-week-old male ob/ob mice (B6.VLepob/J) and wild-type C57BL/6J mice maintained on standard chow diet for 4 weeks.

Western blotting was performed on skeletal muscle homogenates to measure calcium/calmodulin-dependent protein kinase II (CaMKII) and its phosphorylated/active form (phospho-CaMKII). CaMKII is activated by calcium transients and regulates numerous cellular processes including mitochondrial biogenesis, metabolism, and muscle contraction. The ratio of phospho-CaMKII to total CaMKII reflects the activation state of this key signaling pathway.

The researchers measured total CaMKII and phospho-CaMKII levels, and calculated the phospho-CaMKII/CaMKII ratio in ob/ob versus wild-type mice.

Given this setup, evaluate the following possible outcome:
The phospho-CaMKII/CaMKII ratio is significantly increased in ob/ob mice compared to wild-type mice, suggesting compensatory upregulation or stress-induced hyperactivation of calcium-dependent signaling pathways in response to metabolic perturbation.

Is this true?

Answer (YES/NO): NO